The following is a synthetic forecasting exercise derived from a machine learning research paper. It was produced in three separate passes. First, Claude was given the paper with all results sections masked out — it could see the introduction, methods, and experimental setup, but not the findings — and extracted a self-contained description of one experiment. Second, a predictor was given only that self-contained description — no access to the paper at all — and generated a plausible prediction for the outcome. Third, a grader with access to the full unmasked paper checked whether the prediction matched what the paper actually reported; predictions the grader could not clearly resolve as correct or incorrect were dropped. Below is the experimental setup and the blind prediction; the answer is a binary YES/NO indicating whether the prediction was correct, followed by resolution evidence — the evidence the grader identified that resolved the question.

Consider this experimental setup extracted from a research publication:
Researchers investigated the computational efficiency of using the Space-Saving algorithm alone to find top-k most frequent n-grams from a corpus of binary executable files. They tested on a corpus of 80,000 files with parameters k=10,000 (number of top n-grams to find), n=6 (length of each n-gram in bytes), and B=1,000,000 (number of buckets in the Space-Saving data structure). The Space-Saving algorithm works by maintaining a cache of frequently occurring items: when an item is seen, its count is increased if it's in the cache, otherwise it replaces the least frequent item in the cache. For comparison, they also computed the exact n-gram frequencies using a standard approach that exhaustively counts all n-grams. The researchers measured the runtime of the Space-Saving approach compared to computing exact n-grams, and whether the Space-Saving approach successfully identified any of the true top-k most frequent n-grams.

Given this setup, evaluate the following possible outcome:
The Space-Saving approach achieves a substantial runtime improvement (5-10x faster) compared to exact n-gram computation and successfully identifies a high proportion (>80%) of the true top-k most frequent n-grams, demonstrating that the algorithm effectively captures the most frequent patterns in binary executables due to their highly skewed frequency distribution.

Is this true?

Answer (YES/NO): NO